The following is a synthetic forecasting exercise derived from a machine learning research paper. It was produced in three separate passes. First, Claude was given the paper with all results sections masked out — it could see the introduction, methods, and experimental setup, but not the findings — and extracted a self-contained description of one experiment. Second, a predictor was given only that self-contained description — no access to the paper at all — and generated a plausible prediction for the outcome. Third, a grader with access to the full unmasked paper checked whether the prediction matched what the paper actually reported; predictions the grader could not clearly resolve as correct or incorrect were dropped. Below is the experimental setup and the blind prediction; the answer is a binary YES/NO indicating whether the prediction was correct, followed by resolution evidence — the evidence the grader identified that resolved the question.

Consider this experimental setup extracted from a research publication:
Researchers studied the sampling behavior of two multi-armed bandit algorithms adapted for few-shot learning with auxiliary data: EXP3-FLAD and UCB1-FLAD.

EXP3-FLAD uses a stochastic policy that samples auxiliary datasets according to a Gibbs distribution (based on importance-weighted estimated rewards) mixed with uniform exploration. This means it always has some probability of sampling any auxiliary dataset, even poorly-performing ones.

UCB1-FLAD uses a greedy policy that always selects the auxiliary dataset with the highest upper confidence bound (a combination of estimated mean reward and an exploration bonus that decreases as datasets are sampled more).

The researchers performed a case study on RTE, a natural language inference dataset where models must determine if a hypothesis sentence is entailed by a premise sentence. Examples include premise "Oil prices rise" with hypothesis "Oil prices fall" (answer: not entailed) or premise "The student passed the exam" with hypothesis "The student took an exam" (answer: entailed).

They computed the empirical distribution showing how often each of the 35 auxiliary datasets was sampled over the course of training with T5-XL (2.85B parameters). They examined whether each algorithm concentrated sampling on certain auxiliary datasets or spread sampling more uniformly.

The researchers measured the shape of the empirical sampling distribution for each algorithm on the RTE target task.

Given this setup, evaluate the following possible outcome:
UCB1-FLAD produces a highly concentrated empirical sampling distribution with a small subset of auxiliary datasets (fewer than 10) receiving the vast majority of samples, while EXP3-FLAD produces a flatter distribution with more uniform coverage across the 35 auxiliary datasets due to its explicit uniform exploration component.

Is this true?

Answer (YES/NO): NO